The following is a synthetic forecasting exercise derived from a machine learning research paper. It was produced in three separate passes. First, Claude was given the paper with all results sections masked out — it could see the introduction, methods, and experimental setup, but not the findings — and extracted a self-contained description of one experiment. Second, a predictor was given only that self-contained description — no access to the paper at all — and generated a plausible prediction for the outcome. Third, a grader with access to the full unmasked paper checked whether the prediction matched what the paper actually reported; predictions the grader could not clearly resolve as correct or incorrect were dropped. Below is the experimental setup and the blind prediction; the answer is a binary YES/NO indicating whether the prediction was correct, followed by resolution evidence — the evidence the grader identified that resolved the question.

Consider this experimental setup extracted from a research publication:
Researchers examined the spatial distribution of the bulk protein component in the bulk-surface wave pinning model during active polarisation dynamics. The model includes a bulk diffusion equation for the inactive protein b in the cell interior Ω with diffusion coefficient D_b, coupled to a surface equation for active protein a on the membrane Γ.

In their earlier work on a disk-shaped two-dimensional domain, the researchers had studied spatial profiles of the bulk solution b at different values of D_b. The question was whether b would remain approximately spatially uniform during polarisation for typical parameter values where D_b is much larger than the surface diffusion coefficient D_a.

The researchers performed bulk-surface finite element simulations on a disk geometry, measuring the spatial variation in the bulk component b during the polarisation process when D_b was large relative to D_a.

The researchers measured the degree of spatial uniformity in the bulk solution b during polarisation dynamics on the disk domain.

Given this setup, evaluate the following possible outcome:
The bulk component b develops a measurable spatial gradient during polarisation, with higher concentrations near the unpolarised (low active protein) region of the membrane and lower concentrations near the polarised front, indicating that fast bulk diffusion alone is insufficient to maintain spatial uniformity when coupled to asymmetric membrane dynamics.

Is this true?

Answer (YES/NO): NO